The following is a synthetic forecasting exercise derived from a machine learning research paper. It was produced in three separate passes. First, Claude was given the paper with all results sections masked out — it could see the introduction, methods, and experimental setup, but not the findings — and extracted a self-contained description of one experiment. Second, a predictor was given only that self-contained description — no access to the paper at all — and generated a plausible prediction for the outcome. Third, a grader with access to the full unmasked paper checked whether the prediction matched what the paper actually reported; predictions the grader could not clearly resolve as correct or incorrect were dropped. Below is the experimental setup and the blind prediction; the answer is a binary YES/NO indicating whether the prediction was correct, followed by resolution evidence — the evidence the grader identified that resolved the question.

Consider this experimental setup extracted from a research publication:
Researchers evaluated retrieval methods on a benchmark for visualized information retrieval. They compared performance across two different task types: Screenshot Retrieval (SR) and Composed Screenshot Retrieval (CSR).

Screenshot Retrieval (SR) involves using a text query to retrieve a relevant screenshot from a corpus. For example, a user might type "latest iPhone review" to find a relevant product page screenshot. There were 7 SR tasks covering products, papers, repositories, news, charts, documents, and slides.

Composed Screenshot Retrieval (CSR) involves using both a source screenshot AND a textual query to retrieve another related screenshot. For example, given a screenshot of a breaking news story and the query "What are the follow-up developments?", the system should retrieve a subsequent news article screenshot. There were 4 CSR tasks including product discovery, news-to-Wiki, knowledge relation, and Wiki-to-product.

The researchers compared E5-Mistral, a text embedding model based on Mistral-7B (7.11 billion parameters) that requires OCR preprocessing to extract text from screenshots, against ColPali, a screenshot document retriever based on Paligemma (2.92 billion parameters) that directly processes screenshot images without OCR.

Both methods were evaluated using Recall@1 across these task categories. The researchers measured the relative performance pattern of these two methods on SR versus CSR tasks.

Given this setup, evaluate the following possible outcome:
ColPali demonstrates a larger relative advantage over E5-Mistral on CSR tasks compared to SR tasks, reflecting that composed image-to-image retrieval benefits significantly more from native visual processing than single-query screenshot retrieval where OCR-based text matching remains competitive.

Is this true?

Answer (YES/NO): NO